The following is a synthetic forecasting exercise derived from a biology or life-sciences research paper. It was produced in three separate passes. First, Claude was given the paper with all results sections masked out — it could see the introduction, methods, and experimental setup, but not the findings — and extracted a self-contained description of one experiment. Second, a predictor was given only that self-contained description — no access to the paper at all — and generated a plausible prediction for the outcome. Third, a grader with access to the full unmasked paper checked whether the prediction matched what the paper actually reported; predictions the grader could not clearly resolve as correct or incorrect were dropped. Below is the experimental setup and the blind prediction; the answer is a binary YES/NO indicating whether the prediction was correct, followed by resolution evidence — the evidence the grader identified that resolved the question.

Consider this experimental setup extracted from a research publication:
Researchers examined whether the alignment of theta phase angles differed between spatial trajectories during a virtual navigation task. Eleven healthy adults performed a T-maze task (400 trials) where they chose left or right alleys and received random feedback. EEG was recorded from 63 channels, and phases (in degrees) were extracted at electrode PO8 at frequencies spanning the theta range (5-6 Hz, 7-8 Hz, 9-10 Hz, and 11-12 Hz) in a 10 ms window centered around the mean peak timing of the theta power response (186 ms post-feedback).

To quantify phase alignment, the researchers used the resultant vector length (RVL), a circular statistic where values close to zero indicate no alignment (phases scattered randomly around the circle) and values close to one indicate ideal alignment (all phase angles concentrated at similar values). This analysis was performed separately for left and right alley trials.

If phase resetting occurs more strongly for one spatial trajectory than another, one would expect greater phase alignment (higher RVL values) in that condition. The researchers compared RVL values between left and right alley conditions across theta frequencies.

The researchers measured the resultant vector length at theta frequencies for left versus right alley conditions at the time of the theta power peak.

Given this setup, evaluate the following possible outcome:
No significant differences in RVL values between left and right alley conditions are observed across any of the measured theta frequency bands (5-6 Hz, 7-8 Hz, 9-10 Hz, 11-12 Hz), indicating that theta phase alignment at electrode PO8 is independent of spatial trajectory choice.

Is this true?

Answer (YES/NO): YES